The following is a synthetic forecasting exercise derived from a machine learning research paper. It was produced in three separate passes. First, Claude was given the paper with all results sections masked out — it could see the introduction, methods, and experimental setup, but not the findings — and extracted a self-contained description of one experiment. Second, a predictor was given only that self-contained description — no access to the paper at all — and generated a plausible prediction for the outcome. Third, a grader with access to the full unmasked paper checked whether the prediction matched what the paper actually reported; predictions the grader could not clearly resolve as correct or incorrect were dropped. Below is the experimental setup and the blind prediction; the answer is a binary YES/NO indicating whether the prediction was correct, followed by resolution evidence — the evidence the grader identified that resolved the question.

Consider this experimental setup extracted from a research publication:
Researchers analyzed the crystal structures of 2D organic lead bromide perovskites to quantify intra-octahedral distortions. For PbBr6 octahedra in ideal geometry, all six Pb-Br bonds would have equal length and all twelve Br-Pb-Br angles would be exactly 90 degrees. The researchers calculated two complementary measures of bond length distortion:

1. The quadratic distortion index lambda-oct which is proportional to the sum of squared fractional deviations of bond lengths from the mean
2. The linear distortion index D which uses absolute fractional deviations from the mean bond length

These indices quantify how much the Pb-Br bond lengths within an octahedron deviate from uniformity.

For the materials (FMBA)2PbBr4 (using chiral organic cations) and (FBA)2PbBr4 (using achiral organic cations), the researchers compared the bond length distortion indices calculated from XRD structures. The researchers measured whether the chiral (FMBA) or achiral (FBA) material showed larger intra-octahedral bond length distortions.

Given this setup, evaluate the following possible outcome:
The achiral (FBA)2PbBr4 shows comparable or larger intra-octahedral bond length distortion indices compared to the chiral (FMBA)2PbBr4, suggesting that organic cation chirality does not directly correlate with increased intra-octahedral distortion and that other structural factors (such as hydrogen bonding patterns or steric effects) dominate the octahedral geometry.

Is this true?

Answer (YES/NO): NO